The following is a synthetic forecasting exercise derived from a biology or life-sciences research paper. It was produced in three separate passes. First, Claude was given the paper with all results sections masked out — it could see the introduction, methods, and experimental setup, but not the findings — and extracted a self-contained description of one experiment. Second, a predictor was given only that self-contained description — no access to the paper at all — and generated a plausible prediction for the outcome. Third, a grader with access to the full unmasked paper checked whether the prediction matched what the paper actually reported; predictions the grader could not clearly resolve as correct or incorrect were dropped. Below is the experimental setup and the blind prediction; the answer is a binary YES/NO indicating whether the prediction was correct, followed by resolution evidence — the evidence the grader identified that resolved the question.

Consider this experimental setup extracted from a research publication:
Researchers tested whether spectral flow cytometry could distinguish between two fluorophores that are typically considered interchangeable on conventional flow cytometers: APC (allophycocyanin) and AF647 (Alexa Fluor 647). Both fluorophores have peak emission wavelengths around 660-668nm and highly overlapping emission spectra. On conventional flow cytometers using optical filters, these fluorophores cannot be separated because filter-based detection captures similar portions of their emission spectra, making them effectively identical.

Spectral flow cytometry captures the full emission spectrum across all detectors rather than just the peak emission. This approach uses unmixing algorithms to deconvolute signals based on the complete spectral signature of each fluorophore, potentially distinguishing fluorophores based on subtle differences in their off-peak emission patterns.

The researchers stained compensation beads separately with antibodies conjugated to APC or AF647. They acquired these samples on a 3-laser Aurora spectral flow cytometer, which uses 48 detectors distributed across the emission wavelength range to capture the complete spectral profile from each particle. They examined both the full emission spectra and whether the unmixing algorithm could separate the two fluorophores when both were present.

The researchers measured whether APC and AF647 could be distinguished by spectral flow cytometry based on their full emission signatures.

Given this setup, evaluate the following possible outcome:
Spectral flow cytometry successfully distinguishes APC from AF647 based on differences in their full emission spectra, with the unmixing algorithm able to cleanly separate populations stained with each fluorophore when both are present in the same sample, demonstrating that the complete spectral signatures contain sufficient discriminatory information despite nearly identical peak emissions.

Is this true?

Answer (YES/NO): NO